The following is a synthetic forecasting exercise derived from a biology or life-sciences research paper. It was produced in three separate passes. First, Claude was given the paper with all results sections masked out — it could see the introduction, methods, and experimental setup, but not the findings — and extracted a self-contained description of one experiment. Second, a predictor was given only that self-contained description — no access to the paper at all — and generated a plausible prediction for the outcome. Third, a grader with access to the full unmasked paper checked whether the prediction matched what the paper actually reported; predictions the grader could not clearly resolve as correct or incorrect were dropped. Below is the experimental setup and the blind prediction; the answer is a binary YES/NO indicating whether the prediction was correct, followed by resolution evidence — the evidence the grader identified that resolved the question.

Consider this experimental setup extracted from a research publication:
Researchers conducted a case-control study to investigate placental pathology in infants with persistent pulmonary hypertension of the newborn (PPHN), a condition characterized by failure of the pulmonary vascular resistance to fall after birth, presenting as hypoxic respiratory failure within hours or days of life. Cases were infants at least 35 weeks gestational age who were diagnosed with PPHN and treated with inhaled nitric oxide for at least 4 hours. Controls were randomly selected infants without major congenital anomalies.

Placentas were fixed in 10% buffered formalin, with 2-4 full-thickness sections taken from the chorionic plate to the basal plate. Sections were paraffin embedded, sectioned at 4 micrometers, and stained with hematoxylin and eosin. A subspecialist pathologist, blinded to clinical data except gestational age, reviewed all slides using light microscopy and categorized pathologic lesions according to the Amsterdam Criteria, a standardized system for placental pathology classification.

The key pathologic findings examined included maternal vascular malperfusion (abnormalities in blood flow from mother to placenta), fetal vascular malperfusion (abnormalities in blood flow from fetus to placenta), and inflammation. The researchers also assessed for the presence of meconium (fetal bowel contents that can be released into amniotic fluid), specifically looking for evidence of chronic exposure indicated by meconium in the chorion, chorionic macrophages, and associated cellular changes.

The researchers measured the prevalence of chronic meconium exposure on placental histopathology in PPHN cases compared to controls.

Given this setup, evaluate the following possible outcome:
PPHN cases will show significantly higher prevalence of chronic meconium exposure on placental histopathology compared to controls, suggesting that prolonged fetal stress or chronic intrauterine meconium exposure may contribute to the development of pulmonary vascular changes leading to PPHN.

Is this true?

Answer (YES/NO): YES